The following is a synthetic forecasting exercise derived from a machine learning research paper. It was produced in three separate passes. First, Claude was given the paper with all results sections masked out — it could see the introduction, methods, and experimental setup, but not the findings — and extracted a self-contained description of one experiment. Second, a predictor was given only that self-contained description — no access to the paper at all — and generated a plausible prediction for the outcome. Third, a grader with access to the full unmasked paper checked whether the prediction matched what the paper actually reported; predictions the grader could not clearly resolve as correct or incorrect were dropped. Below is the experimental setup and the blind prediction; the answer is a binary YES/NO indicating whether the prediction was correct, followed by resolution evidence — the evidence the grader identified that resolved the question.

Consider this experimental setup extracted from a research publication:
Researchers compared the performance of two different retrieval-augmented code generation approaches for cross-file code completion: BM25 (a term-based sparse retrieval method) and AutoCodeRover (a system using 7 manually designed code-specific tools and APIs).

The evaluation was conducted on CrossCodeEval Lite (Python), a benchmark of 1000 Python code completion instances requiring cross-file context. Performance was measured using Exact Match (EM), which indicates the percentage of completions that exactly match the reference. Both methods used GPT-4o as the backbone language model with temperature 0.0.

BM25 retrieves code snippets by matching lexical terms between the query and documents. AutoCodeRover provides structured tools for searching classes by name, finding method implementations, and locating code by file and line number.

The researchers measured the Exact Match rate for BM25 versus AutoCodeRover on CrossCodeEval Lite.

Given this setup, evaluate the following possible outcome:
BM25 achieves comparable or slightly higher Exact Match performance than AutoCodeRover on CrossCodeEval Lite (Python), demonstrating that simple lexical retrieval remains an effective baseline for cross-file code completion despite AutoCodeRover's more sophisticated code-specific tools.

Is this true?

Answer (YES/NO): YES